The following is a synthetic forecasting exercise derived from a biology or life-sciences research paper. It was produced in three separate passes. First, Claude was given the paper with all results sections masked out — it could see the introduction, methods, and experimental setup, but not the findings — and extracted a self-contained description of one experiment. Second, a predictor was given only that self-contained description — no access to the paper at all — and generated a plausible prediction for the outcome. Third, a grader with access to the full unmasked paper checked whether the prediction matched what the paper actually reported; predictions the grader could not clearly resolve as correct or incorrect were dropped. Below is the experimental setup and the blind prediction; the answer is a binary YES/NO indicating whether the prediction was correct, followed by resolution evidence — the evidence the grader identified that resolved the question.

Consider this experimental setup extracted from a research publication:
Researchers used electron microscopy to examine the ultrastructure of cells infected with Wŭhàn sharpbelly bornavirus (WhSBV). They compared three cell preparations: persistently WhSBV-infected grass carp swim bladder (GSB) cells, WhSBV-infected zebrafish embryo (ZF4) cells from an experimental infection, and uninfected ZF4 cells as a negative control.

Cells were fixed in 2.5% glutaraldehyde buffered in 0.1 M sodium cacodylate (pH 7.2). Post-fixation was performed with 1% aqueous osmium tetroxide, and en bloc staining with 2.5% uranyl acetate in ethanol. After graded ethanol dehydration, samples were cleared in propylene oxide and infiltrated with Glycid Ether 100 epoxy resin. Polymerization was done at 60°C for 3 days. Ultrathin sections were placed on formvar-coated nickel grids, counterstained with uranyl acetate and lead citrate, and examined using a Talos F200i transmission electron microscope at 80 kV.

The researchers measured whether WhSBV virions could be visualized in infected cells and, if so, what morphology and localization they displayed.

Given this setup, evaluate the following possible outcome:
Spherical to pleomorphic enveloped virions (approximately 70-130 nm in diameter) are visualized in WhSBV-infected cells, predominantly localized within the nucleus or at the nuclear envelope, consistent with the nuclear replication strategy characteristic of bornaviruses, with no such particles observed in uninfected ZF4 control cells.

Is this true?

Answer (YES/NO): NO